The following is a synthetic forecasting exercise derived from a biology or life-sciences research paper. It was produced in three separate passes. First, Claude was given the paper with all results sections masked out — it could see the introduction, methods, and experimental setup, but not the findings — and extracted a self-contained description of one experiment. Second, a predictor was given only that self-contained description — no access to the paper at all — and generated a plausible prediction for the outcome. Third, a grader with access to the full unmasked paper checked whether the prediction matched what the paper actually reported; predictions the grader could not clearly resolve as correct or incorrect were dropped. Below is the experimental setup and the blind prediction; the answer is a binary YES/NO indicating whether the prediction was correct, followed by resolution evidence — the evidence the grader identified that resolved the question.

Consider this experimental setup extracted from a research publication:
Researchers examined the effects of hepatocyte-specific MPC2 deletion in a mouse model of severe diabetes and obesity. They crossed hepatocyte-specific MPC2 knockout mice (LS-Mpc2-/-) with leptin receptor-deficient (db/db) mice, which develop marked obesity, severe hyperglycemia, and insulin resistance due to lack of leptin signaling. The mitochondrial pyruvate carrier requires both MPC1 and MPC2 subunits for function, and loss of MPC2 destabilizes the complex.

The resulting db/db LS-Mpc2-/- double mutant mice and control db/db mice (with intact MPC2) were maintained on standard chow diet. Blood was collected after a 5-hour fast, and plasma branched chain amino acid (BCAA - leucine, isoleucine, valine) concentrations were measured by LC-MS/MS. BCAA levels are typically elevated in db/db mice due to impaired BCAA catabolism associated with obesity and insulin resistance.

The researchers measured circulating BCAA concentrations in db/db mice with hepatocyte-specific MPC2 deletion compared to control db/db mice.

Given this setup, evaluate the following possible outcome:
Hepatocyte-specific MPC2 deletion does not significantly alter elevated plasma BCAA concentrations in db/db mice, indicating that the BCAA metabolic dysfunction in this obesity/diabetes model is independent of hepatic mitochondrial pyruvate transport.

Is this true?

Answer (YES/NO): YES